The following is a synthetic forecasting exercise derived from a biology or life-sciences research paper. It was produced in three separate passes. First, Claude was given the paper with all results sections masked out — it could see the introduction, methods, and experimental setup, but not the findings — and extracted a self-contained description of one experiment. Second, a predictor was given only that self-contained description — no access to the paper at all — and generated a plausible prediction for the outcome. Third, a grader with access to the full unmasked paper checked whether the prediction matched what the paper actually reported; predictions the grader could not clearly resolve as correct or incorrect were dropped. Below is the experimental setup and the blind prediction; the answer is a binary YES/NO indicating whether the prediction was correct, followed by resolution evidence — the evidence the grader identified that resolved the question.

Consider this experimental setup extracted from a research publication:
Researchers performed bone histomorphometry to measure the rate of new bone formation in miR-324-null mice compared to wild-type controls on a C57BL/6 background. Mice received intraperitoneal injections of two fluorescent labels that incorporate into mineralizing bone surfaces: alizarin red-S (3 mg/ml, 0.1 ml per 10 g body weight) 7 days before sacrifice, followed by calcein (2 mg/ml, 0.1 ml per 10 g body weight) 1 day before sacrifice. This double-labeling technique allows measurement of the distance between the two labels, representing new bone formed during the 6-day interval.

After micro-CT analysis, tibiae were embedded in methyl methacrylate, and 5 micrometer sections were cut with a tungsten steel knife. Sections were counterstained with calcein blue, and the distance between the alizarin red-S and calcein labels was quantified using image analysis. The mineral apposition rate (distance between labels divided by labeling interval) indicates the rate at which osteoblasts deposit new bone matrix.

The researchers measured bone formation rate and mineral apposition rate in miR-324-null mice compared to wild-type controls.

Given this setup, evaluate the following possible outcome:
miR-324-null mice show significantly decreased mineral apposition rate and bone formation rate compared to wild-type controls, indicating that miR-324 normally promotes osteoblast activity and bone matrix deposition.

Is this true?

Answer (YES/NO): NO